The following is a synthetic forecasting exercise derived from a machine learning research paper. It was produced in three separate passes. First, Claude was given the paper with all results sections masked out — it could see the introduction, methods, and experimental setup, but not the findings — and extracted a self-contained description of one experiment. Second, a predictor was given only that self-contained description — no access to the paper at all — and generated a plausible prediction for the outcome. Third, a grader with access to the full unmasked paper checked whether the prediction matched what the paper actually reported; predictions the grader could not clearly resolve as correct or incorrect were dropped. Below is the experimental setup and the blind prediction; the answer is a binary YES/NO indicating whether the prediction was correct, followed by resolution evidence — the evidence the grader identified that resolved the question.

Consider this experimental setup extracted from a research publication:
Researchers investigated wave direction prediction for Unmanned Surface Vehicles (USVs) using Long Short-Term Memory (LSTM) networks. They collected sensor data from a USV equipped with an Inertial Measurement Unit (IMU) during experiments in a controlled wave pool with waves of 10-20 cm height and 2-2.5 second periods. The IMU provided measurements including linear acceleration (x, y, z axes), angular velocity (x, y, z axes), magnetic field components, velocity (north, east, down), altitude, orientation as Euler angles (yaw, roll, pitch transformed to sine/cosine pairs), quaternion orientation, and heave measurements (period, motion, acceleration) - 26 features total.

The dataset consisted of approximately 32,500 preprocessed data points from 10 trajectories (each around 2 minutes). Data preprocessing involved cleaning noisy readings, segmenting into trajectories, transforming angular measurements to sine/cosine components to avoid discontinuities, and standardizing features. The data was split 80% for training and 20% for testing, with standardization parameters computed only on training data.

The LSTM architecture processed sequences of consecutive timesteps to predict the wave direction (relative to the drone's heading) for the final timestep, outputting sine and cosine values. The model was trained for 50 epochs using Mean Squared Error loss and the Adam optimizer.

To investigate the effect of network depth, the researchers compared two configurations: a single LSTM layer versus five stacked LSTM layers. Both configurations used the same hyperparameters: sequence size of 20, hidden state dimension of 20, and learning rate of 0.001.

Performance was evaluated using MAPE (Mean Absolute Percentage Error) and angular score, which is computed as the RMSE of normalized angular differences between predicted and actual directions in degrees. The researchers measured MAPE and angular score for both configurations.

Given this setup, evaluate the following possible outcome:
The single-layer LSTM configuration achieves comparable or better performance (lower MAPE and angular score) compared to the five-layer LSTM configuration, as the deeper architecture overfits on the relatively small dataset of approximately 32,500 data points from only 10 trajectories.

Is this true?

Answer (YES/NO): YES